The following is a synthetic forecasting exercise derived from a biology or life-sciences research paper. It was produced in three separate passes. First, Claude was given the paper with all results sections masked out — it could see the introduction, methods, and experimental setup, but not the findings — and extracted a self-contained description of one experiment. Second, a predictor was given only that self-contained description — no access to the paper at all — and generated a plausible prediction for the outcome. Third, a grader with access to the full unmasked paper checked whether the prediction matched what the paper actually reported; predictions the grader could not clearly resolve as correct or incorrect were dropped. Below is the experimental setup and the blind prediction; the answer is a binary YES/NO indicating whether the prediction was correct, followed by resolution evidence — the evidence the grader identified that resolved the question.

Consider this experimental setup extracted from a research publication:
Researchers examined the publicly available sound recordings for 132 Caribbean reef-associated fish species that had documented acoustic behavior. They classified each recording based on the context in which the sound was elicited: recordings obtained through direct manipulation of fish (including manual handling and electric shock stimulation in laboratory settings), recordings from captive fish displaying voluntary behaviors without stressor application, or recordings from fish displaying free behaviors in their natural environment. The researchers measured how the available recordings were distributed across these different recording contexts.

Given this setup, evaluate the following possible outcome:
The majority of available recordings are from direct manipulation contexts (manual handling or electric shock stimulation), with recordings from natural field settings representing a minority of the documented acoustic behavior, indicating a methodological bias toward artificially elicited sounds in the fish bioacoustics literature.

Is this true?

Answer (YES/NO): YES